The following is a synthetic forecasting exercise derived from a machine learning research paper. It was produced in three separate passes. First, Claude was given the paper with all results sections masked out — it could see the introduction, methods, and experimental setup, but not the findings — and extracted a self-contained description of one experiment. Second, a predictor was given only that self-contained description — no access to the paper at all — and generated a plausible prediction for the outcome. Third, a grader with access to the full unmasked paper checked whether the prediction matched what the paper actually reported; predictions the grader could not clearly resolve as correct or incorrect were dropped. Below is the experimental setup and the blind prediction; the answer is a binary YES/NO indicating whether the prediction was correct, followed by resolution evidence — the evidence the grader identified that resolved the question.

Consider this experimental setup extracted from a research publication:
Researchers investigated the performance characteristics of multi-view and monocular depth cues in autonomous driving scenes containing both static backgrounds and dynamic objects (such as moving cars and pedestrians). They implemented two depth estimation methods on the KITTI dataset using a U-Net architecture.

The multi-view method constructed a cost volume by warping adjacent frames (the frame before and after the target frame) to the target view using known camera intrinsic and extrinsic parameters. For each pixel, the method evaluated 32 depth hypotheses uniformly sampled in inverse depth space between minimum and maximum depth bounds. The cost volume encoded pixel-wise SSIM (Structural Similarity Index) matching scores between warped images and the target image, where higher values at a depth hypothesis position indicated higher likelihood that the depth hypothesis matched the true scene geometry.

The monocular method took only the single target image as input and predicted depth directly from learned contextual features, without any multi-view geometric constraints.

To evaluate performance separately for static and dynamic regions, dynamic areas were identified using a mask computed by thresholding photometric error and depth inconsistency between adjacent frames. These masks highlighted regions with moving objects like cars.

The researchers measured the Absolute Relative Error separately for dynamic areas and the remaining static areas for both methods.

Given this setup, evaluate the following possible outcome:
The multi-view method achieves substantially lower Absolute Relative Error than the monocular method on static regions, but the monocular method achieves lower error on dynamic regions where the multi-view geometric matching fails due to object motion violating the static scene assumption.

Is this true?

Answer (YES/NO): YES